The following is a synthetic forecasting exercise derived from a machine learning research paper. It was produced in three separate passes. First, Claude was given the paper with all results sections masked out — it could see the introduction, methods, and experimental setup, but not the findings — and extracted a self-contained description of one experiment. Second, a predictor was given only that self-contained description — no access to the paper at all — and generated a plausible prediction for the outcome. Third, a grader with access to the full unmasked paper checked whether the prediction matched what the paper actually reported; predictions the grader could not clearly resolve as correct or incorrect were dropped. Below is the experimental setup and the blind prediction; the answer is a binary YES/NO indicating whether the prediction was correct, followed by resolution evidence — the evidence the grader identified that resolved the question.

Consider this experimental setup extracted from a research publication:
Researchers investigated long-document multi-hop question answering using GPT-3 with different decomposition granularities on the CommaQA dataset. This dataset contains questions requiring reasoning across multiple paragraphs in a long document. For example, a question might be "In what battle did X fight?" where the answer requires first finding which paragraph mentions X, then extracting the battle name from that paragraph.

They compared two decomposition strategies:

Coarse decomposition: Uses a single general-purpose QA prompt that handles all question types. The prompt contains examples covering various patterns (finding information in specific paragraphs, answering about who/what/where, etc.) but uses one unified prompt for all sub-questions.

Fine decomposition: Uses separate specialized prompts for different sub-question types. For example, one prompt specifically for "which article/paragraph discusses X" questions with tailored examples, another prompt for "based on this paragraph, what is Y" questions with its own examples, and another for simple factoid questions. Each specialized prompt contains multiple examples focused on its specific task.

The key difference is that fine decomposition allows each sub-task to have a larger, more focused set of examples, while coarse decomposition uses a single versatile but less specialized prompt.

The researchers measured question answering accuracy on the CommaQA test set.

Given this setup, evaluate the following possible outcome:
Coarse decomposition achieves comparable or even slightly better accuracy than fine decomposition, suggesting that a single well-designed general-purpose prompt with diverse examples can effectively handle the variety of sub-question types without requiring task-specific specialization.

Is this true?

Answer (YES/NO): NO